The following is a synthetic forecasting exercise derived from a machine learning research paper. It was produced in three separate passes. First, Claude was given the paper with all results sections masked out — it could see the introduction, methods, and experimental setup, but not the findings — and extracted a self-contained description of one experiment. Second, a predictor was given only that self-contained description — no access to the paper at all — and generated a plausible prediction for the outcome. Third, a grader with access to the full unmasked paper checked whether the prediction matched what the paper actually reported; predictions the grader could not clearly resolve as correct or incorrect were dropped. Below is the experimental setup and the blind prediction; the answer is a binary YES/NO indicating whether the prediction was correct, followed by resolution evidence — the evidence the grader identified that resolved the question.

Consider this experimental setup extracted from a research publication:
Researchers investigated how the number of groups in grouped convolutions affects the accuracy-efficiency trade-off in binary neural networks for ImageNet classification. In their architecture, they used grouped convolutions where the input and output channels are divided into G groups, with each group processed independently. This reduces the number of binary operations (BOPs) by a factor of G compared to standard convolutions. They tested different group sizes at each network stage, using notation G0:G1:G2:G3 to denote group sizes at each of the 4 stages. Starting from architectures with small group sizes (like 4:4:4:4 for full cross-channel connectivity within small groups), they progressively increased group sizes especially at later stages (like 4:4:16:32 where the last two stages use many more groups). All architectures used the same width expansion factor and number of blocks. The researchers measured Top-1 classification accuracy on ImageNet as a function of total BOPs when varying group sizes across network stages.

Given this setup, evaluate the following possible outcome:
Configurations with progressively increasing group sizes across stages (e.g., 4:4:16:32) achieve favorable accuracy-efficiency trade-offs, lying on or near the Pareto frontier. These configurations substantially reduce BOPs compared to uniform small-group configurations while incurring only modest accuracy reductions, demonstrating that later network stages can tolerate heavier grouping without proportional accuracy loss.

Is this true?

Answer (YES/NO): YES